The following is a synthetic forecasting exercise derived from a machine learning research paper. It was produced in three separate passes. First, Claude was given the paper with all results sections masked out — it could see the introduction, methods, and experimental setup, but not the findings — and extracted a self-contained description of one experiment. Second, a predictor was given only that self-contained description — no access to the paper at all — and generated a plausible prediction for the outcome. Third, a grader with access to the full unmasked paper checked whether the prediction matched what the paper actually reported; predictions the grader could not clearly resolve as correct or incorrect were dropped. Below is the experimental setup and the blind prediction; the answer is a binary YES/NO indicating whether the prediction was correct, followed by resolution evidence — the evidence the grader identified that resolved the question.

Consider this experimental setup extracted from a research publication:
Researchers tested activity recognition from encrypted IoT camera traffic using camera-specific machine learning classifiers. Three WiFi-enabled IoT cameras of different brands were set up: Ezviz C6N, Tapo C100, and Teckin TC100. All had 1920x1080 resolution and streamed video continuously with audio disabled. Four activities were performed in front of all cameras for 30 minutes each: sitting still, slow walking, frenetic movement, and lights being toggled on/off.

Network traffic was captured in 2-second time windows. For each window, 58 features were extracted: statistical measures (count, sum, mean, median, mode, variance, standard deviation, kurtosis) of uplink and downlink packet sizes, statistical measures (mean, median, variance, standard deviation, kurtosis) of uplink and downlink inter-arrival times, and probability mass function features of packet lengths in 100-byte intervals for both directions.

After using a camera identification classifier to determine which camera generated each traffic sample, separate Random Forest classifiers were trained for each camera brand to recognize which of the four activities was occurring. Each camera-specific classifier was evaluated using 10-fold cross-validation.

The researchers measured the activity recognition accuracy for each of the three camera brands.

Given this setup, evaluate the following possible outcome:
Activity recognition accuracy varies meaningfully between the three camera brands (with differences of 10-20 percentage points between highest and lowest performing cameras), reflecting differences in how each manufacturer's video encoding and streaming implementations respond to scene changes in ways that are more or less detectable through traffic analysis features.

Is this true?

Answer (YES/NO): NO